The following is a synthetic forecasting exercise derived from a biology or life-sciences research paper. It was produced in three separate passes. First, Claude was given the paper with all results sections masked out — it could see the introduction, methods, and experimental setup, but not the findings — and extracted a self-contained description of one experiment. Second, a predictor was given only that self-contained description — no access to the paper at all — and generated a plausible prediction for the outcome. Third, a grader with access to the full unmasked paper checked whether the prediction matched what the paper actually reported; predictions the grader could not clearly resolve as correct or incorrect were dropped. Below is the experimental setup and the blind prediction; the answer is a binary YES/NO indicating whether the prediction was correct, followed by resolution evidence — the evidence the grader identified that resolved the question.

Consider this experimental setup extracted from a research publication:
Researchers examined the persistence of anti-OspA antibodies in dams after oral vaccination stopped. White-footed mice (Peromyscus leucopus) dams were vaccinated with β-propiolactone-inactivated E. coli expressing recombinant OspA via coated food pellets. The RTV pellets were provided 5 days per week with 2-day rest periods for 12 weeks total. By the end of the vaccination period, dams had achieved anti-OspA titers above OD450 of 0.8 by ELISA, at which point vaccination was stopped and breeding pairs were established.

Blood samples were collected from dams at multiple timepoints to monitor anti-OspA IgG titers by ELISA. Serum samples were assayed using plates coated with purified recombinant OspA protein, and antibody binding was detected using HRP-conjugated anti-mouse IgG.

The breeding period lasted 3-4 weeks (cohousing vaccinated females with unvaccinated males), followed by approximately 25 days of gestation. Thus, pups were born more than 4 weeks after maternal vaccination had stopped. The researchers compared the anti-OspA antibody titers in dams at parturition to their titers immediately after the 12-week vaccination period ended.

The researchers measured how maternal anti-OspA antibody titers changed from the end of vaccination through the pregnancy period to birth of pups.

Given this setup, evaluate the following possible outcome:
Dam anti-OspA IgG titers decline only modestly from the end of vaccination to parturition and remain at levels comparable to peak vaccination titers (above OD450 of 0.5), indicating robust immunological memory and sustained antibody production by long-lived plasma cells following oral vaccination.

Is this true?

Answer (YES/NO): NO